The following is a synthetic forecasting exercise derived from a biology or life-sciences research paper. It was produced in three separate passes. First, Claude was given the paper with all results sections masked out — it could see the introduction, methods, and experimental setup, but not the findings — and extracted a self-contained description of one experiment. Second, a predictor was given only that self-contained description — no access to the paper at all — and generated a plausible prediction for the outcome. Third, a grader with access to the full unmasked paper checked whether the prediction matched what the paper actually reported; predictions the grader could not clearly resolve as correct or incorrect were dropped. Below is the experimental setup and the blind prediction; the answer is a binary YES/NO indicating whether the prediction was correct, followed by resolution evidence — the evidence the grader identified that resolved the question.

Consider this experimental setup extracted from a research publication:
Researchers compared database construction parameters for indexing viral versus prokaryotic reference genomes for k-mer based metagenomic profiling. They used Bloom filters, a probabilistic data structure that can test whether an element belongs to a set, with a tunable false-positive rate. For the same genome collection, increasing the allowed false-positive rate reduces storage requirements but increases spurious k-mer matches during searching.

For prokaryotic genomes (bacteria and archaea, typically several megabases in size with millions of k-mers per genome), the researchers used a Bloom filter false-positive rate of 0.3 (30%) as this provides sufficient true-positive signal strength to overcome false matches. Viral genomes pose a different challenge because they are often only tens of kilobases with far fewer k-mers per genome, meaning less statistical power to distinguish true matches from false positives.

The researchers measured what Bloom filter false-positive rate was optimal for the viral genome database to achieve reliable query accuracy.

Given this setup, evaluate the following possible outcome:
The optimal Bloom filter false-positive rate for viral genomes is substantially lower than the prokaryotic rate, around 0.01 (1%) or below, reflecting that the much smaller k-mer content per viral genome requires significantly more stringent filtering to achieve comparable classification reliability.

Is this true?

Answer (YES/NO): NO